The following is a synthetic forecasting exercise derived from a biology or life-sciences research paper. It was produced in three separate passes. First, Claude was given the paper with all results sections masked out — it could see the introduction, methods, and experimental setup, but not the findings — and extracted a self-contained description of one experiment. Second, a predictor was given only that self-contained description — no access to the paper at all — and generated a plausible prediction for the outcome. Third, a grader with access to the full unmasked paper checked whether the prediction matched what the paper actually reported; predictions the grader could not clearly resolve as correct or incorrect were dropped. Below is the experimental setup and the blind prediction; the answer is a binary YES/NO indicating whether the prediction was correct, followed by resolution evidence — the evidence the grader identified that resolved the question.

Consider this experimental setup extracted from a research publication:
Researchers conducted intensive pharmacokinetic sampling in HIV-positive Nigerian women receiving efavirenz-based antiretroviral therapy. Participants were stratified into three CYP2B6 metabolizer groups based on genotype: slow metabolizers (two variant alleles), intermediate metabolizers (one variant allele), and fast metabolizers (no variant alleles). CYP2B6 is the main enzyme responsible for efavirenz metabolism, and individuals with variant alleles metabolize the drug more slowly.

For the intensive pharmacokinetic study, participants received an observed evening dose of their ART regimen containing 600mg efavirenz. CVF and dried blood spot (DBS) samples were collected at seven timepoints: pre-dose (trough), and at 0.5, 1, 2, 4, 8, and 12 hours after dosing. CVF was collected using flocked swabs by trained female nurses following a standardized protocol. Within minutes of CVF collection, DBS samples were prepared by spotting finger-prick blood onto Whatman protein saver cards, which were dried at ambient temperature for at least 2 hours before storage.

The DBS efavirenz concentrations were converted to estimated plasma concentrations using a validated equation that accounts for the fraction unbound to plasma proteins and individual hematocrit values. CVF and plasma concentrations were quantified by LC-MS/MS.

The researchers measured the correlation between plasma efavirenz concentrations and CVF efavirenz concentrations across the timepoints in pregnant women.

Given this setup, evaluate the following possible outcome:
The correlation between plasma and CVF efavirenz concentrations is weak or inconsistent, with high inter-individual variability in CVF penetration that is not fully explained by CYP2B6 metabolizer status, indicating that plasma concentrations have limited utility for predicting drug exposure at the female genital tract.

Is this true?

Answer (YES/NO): NO